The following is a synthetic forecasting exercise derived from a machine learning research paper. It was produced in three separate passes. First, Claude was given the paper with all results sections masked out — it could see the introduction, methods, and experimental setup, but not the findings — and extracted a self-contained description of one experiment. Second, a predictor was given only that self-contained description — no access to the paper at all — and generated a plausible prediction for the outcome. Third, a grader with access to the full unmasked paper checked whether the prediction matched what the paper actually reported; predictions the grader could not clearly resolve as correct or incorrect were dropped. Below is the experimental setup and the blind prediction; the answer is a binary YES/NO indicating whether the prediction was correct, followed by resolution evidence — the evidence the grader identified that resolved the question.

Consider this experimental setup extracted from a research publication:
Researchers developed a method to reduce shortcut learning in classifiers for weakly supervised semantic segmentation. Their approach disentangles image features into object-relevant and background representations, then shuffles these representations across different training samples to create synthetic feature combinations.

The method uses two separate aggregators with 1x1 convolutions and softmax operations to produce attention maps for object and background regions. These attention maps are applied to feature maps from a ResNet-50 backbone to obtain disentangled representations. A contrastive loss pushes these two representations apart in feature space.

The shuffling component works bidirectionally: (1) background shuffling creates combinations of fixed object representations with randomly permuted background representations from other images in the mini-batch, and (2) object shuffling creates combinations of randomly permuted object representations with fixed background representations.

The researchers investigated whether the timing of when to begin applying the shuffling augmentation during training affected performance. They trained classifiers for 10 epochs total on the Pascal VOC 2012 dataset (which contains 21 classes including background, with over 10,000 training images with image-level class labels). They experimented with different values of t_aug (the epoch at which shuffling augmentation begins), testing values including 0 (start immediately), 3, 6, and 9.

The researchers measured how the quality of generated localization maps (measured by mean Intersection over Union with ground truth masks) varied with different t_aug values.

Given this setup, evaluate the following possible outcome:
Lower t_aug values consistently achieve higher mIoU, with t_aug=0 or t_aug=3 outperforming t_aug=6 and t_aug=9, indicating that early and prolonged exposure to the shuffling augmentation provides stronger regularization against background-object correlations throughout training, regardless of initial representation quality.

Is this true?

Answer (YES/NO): NO